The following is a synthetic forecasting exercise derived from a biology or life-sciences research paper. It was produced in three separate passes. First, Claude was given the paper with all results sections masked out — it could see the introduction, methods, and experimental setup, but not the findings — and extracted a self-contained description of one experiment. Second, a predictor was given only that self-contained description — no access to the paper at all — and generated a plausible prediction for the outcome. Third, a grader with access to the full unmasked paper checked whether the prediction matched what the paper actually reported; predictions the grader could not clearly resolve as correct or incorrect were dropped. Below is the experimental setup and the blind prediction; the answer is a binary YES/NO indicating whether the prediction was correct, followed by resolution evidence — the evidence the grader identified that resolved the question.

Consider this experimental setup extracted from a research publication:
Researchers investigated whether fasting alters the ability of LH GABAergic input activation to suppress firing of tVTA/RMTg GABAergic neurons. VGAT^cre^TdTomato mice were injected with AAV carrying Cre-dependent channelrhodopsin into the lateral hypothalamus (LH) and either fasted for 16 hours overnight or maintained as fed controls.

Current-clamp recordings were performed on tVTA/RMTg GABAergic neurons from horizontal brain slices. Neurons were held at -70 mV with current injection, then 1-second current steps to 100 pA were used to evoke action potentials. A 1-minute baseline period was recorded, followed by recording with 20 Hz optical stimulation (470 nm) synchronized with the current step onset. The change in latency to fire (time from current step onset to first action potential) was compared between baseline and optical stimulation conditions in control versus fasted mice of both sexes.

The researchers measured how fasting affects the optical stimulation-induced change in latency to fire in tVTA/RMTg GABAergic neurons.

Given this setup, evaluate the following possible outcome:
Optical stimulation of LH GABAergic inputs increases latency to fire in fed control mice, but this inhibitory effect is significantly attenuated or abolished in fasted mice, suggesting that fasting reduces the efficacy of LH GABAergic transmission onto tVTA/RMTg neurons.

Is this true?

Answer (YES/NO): YES